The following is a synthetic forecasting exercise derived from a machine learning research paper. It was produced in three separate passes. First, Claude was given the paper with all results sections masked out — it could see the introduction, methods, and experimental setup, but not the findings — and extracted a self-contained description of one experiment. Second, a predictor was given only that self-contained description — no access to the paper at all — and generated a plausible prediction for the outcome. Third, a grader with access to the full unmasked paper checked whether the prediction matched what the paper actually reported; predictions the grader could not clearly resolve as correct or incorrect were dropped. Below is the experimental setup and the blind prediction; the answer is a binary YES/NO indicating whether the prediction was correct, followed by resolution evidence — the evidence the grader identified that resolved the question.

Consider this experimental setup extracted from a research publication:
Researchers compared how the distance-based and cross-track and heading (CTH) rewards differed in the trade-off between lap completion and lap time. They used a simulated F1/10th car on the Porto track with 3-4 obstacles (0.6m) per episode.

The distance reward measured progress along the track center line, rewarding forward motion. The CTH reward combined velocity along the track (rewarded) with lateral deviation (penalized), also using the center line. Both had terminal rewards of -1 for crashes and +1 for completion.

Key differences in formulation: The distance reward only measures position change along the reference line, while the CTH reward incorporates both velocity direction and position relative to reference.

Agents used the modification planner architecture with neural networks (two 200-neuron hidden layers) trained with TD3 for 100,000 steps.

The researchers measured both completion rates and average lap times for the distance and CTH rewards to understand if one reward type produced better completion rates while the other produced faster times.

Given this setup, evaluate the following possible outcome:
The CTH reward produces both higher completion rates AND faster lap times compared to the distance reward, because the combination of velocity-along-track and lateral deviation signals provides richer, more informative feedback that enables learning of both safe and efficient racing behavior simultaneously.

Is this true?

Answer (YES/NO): YES